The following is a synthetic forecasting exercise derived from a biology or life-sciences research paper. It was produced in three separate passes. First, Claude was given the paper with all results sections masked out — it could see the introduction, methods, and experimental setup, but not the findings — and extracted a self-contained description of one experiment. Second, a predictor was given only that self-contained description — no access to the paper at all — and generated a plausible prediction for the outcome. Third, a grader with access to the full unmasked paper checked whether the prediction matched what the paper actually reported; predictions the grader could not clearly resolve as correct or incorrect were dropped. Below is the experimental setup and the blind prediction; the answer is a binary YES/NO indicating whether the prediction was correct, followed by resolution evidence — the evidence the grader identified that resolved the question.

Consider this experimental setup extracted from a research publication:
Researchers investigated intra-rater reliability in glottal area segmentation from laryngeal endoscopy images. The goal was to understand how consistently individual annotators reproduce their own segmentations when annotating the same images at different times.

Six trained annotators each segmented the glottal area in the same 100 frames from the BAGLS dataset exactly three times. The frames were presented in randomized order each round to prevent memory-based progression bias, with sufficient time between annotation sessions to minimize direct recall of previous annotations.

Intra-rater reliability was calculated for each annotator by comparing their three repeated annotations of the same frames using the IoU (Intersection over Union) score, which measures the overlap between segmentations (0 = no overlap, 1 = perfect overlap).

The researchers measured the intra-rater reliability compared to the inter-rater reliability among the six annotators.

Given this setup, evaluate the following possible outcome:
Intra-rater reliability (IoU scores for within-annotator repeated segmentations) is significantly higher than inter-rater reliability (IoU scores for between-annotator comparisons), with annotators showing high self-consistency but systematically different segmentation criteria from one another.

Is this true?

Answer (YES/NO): YES